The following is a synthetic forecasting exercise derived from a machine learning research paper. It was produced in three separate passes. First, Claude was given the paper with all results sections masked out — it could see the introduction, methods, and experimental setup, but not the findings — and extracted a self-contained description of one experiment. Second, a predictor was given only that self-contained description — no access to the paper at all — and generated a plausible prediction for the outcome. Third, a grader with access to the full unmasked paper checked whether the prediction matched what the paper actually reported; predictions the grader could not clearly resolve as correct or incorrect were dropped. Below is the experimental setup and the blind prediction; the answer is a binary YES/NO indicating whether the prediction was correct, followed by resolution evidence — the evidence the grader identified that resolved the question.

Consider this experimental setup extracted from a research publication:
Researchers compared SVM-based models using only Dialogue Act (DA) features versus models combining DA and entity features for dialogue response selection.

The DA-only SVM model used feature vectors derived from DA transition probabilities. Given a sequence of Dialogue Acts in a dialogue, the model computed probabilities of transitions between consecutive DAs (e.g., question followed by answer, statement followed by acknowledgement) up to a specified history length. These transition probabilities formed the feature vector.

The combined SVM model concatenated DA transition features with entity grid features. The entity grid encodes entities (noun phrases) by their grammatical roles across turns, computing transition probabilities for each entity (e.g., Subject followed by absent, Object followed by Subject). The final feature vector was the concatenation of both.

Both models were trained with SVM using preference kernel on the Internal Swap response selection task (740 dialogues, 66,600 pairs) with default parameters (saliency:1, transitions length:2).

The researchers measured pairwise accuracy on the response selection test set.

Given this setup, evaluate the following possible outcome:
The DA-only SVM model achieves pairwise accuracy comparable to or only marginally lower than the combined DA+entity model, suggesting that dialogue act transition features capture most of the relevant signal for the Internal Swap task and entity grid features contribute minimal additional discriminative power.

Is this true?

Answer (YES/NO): NO